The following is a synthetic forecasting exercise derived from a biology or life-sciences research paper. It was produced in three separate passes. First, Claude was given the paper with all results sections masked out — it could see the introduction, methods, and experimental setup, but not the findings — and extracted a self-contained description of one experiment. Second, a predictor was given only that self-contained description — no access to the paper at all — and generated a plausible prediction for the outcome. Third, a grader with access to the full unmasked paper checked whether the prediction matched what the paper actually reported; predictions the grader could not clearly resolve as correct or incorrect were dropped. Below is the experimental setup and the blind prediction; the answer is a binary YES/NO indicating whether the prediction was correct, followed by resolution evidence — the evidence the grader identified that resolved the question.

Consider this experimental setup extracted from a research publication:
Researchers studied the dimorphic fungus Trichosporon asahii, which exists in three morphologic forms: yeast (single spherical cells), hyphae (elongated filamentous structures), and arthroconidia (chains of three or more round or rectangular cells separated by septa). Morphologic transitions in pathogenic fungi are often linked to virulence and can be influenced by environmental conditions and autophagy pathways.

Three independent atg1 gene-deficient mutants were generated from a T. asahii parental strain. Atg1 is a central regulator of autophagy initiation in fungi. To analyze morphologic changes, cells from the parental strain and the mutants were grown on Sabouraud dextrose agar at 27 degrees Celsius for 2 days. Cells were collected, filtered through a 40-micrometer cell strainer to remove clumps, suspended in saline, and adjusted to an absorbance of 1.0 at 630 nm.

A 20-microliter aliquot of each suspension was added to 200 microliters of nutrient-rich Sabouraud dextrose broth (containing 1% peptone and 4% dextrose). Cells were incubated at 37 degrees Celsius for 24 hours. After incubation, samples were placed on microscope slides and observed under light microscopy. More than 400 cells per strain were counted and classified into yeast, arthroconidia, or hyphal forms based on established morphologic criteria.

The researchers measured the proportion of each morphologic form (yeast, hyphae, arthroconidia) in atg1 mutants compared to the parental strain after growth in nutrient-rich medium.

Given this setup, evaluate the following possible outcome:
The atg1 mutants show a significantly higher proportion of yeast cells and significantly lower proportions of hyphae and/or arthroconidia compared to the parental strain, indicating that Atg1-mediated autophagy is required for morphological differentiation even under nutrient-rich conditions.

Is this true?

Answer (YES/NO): NO